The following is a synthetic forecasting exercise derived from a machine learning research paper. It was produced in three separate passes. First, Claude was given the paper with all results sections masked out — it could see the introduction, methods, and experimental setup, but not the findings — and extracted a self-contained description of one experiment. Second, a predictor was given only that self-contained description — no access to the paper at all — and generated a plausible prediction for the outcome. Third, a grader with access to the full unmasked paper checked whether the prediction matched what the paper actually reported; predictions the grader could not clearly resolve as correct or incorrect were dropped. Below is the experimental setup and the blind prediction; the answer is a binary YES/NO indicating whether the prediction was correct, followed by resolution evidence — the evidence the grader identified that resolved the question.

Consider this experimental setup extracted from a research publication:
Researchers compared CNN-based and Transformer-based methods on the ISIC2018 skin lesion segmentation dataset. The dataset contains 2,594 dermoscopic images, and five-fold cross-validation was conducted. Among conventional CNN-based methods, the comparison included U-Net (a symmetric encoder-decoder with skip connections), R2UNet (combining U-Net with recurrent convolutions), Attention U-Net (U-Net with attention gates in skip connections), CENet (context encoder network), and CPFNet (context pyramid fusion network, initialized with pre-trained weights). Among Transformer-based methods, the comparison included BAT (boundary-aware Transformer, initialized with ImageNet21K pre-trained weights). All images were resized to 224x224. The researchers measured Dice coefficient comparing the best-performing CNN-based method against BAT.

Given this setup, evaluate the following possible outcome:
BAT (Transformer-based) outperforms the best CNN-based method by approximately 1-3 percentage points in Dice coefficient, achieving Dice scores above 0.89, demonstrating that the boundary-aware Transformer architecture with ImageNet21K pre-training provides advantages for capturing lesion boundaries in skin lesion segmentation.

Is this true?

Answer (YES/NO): NO